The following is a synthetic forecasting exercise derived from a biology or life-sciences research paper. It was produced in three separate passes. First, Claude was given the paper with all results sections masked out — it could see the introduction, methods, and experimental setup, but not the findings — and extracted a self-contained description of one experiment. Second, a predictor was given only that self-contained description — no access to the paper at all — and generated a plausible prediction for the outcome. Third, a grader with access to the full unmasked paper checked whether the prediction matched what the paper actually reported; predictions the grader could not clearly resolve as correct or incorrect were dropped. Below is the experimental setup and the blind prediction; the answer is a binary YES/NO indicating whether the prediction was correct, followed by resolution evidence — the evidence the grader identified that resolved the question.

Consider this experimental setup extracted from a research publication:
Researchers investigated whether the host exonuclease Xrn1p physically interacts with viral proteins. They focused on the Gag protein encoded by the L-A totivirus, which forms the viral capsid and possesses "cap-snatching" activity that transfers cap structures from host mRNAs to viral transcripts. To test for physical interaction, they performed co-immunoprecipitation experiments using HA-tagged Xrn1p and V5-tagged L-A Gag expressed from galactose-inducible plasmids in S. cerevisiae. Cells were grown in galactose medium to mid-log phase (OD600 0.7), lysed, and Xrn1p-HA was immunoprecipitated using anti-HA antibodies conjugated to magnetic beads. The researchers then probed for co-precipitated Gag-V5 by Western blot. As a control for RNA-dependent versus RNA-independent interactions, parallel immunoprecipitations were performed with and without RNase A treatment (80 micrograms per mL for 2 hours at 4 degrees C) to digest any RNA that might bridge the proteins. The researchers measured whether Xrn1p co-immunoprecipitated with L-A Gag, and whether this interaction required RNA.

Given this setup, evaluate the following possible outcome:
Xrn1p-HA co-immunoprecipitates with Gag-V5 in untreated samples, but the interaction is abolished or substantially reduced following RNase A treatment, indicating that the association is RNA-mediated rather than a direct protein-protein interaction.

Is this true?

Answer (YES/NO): NO